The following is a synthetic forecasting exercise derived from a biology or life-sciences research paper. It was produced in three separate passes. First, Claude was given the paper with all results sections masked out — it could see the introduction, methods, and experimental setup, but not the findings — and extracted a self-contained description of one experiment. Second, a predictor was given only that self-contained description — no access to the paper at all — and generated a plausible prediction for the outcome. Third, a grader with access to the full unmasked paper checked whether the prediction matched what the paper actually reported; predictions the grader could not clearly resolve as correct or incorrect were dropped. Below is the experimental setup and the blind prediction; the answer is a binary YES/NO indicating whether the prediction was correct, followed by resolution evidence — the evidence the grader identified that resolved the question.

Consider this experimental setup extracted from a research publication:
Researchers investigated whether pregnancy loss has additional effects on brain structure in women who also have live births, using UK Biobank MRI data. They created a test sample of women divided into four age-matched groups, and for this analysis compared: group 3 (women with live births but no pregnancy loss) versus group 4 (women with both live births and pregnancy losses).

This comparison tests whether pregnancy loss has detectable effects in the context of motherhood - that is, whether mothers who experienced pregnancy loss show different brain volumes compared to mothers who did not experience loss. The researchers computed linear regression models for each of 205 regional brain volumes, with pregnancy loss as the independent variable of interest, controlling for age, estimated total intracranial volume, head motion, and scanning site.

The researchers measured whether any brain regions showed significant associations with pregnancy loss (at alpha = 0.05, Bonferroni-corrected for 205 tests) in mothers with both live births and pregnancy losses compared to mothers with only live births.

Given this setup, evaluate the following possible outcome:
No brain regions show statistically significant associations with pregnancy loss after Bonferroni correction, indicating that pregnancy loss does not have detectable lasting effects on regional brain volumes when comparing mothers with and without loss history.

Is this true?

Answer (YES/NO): YES